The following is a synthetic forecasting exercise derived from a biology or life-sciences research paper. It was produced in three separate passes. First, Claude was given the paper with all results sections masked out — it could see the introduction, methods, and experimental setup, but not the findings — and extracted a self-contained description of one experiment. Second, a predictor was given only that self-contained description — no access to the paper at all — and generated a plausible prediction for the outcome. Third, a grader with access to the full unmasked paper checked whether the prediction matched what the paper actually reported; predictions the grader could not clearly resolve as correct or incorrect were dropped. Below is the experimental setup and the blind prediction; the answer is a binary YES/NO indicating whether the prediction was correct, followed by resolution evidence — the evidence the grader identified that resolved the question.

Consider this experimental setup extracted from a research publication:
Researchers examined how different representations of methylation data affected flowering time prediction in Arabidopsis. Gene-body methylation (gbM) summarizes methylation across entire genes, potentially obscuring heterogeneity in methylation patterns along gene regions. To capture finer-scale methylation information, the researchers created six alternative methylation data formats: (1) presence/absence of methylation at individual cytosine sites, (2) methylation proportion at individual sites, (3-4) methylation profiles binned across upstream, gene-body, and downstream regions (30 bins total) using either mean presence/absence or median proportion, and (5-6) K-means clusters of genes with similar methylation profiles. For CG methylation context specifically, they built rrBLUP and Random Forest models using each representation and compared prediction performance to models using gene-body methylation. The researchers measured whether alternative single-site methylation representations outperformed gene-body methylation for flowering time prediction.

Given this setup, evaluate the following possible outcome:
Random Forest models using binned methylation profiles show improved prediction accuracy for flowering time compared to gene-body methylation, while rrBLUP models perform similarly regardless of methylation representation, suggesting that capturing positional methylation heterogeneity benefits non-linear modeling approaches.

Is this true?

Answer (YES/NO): NO